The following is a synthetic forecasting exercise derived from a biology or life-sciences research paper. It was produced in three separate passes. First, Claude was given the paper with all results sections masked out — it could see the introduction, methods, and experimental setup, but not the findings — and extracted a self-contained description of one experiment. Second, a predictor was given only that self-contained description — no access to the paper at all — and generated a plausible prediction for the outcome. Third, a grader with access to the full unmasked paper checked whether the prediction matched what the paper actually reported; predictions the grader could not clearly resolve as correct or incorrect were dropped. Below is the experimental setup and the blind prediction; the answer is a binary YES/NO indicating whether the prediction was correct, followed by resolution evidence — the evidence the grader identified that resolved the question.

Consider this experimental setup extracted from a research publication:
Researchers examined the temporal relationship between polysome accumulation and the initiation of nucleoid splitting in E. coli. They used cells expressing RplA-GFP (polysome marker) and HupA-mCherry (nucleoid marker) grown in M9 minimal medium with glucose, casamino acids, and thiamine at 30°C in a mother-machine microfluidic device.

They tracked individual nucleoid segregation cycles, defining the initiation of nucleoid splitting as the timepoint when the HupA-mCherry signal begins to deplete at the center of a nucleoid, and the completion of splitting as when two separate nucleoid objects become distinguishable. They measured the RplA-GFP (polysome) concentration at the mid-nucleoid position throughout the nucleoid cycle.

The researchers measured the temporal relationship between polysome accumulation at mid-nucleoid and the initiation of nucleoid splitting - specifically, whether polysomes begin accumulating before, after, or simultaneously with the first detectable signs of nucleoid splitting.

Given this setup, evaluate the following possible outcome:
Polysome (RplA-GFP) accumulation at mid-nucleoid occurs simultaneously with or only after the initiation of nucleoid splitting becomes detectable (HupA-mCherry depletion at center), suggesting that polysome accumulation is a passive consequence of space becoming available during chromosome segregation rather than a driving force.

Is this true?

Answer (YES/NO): NO